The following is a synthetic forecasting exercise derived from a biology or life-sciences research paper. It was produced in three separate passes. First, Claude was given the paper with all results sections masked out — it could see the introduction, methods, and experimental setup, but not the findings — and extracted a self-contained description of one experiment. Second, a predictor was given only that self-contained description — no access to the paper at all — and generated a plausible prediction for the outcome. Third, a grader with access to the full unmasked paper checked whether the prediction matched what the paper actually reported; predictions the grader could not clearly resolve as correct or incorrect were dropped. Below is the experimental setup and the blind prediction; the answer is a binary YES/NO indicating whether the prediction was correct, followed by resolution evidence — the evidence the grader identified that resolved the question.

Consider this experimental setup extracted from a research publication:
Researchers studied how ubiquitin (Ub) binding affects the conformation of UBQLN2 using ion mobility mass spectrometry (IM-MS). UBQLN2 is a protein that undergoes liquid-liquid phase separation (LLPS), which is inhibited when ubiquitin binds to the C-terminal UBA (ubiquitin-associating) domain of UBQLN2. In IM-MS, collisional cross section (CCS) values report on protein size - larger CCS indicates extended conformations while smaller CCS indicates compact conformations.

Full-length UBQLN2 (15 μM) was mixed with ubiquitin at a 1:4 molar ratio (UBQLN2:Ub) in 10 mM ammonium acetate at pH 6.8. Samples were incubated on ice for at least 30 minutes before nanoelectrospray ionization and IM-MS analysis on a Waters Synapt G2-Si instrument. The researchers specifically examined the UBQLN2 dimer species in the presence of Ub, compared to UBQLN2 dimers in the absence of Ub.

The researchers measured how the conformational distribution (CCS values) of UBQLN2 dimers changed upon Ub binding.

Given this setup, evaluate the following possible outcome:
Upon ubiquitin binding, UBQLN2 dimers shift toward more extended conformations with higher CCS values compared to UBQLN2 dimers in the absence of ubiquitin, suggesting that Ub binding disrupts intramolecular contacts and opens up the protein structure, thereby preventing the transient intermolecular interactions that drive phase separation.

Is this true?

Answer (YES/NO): NO